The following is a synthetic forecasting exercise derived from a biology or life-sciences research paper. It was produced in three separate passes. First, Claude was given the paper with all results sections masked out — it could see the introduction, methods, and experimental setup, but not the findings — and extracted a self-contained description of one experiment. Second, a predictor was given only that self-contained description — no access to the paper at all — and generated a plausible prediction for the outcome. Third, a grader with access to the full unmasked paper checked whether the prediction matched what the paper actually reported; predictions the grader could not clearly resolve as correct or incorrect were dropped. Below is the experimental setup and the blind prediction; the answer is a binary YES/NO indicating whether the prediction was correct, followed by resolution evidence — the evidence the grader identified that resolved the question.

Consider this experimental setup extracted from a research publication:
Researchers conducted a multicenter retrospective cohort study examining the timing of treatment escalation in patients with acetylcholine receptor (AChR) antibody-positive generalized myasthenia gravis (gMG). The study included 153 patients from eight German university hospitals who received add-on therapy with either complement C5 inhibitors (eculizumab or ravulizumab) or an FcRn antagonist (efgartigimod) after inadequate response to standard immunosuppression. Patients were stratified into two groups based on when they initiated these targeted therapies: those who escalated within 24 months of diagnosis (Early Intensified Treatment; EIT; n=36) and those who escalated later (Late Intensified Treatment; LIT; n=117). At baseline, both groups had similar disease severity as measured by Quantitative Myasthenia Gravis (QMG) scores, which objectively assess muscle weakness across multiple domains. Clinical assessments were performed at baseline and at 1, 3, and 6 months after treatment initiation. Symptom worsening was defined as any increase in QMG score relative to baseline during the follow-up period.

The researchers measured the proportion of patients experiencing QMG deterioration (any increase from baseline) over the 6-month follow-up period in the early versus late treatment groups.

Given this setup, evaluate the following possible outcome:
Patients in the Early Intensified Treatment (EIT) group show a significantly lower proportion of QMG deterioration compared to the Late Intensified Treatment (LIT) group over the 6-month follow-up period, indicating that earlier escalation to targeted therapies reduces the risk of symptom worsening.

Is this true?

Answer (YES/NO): YES